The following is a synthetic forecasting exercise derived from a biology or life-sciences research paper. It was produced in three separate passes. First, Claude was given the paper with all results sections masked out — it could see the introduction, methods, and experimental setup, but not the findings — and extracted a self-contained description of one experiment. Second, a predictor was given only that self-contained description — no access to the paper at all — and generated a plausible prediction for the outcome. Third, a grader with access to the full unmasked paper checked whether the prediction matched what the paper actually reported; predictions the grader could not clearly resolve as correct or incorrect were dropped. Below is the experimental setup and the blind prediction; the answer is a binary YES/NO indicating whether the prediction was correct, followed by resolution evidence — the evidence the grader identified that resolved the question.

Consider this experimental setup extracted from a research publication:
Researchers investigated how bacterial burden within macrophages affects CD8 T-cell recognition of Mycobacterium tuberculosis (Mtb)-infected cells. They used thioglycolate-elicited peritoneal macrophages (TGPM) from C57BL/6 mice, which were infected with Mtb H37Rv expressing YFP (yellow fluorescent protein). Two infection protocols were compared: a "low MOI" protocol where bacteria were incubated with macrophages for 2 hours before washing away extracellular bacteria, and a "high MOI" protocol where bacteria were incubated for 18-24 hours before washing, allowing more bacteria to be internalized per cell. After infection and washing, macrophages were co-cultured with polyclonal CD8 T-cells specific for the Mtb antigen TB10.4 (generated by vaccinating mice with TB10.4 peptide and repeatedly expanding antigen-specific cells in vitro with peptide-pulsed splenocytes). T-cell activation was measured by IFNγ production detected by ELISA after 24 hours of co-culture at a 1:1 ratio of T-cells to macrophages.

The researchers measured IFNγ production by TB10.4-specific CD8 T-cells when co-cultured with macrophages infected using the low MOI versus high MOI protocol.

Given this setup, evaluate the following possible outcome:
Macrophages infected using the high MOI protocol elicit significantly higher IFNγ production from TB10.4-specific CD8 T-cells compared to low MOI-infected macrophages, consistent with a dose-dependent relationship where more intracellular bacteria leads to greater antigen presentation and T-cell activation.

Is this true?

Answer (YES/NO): YES